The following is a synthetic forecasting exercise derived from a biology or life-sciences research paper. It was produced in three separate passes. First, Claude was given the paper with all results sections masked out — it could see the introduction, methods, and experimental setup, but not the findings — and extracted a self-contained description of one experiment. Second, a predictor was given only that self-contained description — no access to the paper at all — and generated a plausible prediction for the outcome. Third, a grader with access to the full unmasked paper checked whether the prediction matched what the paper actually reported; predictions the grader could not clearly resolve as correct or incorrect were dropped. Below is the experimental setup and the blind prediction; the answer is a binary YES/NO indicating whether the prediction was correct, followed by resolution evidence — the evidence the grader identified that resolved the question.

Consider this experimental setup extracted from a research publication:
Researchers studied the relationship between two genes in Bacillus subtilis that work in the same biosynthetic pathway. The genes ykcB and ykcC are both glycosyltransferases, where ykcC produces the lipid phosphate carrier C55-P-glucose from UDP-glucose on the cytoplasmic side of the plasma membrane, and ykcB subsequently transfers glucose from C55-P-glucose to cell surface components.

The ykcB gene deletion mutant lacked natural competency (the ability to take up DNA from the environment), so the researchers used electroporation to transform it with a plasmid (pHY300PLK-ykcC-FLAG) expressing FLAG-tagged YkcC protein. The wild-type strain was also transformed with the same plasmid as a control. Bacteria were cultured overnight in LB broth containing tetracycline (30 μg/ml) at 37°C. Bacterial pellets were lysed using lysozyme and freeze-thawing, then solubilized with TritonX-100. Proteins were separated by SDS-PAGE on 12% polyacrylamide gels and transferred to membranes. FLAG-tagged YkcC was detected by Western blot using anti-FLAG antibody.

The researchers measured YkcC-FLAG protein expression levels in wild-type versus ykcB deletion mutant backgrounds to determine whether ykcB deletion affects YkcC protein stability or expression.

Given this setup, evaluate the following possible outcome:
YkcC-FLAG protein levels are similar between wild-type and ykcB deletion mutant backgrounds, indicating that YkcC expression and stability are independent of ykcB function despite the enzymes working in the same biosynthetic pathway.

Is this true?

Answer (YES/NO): NO